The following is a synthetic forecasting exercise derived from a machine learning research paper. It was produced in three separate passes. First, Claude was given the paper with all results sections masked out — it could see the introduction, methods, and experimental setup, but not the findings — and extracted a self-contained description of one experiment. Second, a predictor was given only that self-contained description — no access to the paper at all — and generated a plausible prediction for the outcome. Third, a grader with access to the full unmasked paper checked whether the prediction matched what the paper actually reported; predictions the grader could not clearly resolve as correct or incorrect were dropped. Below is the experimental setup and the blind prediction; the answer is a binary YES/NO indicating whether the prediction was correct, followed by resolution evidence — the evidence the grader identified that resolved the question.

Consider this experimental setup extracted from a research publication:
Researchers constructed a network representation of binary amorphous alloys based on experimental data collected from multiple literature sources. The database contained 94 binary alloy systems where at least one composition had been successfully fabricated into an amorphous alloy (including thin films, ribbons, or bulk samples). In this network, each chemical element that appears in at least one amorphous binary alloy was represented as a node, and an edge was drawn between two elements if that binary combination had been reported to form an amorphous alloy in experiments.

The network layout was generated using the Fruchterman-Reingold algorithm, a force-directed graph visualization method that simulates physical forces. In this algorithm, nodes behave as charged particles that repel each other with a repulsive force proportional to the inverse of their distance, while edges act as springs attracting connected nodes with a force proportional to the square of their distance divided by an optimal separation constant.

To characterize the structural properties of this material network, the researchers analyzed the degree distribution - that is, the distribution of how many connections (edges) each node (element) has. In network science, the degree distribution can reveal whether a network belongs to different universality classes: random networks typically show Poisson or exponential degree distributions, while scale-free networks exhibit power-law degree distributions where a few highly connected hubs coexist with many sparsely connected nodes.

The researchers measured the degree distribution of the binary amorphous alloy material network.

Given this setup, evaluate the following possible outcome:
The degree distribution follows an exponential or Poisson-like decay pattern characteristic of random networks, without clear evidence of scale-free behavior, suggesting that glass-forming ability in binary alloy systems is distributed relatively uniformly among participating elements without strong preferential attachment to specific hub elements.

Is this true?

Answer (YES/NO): NO